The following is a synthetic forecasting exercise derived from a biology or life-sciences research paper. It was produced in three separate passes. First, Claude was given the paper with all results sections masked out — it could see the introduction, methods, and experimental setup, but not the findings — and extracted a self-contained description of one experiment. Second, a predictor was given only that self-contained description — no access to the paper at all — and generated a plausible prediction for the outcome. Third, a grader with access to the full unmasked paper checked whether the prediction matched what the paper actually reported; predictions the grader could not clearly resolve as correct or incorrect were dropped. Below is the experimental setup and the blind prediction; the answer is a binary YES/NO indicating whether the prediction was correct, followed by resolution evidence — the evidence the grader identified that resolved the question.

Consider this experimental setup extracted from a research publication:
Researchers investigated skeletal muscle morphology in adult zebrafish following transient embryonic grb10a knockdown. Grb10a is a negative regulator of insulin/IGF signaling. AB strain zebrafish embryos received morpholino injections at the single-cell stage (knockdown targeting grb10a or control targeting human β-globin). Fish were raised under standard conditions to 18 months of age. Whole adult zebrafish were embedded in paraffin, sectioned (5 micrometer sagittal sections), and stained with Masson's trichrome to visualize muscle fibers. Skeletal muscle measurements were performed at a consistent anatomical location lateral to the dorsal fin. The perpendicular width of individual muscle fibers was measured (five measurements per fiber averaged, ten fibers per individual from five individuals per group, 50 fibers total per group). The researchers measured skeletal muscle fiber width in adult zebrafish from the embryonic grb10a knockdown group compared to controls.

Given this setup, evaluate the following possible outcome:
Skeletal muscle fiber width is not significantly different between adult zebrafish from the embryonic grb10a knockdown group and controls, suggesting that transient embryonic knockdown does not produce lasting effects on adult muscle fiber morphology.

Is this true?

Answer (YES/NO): NO